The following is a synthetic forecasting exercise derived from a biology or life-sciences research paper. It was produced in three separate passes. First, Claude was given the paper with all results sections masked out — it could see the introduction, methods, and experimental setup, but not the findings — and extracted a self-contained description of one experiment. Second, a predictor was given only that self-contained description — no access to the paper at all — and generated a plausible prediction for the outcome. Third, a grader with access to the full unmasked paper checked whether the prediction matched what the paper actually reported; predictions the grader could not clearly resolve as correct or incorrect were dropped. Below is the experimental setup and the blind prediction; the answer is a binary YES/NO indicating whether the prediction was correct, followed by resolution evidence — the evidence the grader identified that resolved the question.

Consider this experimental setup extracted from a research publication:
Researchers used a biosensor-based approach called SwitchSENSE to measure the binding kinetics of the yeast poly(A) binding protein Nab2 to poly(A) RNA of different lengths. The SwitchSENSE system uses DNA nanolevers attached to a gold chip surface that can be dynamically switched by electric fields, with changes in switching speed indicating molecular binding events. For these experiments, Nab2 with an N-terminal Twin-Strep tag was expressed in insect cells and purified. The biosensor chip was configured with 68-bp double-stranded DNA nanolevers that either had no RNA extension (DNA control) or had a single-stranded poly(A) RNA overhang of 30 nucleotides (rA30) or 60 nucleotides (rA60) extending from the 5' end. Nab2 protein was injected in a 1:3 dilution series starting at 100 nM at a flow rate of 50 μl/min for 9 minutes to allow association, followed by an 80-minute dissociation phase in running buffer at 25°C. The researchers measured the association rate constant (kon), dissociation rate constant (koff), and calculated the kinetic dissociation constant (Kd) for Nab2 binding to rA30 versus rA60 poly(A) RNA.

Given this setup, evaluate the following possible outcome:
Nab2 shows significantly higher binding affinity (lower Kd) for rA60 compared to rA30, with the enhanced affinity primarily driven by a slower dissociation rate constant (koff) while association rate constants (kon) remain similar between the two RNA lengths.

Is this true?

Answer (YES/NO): NO